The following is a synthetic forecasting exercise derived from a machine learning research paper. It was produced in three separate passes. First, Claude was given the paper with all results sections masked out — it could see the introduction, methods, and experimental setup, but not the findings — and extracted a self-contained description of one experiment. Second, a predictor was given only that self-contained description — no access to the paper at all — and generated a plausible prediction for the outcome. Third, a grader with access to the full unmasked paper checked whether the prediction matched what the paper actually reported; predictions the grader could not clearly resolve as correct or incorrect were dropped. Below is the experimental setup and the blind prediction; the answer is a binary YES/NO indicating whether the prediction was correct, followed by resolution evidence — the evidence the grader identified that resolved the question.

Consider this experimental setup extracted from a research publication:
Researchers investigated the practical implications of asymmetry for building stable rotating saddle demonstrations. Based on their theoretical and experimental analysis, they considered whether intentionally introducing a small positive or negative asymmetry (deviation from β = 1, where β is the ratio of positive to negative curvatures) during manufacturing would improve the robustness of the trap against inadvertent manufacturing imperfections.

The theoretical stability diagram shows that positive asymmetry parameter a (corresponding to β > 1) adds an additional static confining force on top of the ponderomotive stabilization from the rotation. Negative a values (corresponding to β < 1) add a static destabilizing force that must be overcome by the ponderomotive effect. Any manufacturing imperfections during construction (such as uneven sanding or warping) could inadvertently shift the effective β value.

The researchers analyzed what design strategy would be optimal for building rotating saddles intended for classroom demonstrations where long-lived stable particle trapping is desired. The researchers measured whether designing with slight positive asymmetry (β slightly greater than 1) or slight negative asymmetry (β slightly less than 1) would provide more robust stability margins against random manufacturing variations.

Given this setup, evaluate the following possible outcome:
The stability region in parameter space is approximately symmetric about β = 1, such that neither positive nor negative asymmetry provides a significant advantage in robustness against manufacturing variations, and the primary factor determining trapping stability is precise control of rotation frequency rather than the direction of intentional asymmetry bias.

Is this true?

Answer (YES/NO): NO